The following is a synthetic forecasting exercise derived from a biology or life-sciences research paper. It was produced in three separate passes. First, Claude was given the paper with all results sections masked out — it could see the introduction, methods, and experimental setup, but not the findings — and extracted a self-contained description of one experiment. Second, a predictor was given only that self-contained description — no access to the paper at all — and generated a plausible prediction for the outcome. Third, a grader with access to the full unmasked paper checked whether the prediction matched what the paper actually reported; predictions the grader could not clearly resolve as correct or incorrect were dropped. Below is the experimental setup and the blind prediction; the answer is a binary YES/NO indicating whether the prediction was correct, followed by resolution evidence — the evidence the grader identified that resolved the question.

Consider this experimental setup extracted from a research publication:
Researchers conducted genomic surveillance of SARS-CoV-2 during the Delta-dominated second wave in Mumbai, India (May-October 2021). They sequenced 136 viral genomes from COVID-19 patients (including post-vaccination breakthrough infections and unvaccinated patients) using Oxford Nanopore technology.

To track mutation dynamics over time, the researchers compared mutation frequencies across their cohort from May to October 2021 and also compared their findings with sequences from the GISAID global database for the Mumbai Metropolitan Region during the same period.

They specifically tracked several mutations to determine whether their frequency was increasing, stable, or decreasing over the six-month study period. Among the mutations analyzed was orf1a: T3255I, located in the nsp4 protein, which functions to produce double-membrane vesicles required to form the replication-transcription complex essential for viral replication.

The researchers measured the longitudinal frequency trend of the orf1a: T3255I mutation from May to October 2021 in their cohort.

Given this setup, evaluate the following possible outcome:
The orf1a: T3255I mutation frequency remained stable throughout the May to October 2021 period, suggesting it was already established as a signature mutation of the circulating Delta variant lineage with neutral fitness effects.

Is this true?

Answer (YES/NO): NO